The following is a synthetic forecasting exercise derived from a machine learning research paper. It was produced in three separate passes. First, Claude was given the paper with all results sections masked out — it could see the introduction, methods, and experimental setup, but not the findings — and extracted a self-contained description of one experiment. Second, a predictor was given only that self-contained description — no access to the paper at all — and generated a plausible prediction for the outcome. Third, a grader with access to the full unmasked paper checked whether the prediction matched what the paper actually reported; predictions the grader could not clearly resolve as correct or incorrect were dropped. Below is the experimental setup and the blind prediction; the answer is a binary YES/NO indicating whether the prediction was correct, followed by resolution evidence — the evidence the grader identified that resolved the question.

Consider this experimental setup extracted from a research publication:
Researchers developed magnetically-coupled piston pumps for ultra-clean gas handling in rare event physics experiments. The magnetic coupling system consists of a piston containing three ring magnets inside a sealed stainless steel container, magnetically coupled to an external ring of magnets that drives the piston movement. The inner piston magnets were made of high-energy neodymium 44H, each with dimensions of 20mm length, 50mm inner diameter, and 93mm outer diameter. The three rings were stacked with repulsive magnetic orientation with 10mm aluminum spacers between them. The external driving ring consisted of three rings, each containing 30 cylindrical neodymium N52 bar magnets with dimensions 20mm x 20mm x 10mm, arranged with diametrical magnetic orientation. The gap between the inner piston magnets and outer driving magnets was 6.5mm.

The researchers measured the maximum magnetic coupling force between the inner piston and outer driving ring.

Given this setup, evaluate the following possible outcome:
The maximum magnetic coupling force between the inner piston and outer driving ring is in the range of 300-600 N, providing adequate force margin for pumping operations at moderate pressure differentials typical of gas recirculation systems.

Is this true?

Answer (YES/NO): NO